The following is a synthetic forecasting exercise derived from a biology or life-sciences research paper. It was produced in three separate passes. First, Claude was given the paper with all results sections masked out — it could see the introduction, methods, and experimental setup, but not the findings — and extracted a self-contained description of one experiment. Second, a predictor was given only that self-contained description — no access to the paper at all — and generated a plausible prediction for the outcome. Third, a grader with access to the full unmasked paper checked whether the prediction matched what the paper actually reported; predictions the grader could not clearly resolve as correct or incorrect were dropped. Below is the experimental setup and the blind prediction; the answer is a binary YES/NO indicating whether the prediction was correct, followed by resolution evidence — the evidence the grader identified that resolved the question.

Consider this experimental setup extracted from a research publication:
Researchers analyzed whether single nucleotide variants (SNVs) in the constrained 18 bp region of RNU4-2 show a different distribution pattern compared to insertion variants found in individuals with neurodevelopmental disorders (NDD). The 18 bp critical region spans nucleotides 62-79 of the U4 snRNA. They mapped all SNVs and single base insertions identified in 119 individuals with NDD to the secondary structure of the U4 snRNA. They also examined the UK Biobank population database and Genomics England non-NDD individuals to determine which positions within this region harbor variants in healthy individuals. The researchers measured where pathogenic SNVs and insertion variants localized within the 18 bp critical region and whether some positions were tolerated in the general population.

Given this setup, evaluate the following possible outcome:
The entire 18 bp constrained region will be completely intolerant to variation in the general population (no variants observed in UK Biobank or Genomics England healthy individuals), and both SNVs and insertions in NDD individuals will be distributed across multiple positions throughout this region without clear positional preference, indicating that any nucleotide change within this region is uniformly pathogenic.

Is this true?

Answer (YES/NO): NO